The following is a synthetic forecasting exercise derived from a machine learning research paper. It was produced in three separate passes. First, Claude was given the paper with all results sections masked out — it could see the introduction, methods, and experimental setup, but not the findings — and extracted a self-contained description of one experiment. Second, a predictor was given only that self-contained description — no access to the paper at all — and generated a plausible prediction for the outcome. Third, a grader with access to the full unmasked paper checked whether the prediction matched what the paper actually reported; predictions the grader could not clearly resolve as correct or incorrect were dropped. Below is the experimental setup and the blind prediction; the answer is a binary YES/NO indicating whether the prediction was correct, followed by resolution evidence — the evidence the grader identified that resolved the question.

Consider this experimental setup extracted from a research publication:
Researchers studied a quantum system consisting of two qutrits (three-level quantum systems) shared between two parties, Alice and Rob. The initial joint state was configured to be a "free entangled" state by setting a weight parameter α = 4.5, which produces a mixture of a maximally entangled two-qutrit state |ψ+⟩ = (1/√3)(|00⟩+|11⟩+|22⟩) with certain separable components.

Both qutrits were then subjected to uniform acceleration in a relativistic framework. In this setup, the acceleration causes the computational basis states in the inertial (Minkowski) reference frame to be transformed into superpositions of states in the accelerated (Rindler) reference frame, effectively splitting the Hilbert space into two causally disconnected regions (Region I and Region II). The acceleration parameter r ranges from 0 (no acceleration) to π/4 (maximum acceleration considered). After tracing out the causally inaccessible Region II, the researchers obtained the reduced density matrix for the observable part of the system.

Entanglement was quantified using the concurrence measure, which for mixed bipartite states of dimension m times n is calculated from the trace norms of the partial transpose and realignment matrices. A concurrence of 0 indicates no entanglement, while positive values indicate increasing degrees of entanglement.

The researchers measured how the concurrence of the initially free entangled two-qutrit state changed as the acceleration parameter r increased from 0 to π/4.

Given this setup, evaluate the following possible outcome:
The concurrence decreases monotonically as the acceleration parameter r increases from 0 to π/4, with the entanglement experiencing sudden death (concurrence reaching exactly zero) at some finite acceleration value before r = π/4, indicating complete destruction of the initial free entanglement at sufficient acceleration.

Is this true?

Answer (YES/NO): NO